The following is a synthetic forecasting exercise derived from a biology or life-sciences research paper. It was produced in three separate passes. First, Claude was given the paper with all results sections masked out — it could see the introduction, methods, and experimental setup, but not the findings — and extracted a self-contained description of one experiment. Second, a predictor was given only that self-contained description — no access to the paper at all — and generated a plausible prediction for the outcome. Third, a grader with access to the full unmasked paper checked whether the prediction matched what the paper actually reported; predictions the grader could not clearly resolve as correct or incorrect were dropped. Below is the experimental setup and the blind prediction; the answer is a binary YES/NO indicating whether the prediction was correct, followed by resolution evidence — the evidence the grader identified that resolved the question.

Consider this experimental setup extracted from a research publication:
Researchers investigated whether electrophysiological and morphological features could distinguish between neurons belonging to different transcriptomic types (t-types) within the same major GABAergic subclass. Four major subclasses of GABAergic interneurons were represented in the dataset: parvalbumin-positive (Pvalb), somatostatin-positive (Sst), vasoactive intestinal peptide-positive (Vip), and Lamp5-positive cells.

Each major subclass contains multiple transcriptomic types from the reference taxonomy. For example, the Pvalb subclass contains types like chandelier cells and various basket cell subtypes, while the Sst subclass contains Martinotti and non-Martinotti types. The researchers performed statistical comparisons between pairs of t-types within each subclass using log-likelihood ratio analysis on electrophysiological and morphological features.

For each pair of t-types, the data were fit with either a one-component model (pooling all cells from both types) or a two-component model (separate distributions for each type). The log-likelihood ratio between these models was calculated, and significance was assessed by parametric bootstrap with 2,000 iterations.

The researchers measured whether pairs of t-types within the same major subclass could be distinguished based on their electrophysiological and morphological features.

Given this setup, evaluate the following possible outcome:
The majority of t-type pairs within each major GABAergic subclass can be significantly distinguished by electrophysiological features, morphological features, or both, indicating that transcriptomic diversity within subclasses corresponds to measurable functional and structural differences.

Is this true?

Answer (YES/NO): YES